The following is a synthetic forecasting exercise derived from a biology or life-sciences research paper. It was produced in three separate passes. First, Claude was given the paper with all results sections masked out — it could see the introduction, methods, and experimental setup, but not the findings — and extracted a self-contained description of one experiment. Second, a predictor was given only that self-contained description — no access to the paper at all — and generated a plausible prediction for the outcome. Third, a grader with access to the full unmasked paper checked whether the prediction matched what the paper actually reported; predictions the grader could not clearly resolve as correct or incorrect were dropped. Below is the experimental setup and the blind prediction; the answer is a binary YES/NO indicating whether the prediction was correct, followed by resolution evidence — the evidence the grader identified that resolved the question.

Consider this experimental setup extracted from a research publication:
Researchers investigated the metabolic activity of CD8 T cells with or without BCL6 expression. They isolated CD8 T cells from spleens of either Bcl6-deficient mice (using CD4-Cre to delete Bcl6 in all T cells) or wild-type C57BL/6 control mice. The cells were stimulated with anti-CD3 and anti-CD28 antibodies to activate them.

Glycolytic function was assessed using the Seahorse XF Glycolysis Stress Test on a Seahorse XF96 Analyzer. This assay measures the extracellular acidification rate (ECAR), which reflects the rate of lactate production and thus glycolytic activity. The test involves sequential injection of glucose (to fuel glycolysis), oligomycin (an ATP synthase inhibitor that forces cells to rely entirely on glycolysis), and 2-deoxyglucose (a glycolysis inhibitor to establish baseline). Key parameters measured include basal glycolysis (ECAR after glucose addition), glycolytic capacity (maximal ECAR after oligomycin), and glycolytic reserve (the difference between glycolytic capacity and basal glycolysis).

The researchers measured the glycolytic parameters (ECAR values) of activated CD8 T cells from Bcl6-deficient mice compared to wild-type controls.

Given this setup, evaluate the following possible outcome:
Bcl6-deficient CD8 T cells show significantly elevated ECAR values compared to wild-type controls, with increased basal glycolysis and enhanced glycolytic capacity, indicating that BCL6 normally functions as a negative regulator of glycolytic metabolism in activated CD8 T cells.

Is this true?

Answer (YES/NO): YES